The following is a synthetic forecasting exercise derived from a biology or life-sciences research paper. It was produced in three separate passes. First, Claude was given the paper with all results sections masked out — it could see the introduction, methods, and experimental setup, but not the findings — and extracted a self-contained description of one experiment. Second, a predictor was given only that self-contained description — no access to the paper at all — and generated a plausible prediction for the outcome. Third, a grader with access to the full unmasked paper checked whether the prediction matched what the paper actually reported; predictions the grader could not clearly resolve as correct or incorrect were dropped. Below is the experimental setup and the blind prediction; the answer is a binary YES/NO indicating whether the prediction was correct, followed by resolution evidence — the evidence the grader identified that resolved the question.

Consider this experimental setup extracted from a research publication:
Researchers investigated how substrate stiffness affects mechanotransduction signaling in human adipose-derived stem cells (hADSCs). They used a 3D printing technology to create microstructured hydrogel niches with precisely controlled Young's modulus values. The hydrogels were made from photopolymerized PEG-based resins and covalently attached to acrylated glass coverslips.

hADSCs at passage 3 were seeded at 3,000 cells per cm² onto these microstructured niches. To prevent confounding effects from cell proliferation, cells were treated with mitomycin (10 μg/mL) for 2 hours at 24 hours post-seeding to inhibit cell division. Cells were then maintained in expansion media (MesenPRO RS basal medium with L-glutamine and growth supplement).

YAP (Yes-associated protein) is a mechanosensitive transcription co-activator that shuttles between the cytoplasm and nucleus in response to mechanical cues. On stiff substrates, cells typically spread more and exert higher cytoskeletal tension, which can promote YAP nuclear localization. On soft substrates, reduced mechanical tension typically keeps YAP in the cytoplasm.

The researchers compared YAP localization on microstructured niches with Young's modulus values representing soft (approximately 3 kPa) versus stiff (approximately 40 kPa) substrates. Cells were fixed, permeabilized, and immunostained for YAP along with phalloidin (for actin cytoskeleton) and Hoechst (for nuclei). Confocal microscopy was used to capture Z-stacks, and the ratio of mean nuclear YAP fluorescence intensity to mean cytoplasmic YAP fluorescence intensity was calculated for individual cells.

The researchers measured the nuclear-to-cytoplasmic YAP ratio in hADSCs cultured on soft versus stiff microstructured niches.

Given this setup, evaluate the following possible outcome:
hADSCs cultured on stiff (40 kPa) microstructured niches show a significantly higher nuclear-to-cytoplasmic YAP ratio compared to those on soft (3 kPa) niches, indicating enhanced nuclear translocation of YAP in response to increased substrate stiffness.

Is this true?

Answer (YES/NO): NO